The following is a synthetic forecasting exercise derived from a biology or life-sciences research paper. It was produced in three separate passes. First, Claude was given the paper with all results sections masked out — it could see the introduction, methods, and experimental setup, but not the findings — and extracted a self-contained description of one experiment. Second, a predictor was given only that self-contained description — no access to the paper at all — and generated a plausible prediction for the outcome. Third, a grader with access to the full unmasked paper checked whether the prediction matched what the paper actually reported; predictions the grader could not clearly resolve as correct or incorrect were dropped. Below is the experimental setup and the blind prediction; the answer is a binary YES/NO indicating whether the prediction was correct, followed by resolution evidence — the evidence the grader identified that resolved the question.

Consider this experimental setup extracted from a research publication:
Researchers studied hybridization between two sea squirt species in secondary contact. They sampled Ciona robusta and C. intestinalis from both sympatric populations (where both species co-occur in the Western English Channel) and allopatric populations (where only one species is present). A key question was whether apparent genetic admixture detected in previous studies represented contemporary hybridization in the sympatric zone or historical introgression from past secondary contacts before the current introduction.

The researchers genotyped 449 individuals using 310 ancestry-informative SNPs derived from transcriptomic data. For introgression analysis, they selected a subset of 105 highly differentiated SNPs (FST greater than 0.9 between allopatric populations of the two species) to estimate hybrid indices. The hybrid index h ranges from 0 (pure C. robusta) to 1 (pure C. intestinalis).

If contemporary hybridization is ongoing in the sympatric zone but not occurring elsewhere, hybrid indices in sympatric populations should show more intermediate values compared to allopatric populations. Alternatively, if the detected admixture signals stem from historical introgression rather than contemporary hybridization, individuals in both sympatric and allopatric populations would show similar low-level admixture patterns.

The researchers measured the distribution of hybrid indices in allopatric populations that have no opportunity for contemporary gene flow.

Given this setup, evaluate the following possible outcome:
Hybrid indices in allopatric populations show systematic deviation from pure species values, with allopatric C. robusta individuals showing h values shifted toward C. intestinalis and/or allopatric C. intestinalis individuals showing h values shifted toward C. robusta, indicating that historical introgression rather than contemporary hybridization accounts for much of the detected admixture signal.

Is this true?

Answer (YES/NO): YES